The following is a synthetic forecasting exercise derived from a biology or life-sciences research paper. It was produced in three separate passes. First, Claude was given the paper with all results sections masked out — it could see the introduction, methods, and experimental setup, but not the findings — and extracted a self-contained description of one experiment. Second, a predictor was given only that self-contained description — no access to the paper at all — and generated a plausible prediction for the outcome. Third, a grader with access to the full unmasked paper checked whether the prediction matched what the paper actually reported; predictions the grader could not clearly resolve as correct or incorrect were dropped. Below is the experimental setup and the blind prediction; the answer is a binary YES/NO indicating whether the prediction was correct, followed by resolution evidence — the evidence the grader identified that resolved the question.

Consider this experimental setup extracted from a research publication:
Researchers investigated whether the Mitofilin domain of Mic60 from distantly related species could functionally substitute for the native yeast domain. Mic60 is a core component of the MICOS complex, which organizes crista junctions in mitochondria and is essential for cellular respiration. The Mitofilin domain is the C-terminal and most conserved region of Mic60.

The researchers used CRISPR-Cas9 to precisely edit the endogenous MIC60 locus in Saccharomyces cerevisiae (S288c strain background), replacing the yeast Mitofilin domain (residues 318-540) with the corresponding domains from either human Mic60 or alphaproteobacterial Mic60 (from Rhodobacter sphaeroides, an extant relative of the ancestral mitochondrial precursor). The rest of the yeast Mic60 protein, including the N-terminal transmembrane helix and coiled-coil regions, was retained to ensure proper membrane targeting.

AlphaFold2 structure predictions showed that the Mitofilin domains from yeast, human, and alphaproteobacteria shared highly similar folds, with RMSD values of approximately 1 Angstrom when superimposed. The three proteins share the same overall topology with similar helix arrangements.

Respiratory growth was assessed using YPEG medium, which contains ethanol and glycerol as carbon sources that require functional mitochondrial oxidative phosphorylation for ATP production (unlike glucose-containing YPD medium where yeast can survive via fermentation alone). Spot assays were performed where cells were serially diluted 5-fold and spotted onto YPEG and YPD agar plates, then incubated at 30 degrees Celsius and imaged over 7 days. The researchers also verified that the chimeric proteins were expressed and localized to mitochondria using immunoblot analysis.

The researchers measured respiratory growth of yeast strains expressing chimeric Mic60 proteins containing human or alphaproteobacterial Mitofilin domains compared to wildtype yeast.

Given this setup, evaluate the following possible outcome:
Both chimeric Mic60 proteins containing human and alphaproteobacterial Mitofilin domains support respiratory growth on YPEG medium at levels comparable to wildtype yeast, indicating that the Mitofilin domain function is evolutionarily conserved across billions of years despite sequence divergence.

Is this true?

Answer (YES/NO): NO